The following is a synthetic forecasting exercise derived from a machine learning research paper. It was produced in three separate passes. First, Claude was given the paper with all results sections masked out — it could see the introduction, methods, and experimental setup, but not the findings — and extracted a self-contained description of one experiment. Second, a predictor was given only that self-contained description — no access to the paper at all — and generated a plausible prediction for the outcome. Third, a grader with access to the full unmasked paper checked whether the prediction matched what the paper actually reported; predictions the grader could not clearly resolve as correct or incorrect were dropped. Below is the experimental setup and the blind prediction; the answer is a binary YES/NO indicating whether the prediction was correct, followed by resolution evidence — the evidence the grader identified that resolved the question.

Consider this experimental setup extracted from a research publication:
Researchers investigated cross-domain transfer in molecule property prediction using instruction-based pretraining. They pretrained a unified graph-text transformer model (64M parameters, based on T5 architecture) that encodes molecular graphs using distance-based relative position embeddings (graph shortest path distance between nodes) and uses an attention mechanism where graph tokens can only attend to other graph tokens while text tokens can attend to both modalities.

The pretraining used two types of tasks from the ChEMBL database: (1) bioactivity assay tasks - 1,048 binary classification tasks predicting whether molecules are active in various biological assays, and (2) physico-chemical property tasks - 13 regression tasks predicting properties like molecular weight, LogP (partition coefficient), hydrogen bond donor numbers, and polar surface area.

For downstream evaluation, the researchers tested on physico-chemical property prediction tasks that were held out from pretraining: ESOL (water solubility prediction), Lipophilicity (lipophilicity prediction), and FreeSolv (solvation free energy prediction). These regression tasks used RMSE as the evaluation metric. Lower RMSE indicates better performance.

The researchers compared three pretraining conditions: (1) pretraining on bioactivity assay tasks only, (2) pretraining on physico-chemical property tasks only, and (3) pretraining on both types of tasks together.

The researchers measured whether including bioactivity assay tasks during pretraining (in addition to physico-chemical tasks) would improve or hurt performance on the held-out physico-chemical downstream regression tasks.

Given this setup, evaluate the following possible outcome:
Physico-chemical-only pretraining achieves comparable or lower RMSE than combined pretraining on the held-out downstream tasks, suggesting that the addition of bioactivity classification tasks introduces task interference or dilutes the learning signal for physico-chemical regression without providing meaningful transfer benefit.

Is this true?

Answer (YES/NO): NO